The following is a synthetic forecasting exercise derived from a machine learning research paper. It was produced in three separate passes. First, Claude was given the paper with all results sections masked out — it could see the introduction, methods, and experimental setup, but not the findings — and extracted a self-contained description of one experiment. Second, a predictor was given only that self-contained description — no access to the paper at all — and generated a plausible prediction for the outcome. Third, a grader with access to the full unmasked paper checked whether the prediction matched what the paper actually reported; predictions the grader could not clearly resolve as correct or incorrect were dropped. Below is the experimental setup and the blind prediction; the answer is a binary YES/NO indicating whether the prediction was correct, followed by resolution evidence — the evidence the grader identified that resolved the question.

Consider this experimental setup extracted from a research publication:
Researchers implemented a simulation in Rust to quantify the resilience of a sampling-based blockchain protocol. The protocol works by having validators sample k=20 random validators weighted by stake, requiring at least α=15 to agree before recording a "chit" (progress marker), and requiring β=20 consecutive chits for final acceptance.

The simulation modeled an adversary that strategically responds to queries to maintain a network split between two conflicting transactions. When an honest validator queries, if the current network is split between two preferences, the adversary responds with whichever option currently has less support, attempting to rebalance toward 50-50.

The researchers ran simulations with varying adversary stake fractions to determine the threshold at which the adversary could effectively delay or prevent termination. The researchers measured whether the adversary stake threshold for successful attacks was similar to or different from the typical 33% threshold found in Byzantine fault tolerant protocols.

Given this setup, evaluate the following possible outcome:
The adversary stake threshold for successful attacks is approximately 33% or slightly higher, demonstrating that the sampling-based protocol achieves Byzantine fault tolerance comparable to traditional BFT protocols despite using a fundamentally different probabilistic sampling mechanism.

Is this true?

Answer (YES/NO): NO